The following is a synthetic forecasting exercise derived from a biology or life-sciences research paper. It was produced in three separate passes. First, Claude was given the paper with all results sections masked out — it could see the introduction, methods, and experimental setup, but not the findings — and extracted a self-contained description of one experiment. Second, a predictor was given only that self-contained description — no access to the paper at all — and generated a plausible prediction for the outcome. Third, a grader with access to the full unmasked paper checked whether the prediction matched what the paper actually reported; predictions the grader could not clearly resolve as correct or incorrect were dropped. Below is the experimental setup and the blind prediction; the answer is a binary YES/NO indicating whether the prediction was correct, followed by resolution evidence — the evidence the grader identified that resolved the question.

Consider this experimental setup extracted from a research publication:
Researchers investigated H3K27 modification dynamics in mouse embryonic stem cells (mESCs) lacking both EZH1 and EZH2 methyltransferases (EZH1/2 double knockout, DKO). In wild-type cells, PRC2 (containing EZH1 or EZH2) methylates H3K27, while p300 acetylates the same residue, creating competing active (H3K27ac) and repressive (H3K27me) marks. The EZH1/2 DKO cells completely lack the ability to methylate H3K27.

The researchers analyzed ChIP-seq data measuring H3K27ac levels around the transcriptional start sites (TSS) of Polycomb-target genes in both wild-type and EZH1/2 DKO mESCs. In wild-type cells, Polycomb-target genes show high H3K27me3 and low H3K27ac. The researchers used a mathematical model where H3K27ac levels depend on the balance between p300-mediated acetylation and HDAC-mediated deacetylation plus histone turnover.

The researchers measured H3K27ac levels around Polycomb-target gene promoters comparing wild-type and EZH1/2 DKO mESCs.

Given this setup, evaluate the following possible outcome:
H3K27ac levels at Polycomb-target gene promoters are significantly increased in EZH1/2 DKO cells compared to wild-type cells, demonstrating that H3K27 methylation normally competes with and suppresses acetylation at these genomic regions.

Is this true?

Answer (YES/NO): YES